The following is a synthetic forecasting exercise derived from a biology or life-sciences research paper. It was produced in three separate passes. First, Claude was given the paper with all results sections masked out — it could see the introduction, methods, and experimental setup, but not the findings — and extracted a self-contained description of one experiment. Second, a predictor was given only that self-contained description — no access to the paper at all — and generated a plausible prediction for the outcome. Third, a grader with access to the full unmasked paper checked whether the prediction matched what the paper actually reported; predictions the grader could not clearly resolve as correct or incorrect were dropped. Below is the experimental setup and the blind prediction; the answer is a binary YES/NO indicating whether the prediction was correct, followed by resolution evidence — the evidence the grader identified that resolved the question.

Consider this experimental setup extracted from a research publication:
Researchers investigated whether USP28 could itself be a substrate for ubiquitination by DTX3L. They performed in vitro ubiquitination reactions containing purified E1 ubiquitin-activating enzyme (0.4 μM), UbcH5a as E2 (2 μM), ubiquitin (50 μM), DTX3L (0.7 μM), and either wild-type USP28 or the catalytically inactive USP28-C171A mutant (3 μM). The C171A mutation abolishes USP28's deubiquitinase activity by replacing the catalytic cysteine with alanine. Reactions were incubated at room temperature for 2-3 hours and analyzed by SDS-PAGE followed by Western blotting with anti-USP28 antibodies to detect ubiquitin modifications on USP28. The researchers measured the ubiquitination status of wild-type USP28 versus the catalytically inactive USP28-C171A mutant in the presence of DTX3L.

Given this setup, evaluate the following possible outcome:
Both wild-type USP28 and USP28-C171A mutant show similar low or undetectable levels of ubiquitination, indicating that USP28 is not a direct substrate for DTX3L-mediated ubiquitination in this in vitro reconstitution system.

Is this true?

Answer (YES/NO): NO